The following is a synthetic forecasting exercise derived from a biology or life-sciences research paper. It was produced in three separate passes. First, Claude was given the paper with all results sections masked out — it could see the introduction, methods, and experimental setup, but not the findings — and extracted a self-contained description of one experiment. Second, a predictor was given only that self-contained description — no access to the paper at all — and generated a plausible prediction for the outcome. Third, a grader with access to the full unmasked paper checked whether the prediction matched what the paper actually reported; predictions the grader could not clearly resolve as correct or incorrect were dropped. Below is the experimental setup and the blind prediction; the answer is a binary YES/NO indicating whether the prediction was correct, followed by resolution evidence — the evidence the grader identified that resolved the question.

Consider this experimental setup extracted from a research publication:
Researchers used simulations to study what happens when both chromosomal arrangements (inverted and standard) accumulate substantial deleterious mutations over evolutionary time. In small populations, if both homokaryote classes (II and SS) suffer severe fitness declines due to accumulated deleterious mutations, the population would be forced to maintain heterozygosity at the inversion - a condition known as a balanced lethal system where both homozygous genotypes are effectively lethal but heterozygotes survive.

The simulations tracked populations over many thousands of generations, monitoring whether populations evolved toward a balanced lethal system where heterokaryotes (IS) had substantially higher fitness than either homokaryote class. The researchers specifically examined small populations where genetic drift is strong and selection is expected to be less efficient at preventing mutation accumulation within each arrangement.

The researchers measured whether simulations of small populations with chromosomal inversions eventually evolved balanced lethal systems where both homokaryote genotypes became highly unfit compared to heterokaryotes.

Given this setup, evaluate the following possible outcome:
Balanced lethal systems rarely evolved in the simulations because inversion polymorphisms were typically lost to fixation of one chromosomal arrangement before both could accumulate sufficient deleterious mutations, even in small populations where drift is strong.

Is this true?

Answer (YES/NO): NO